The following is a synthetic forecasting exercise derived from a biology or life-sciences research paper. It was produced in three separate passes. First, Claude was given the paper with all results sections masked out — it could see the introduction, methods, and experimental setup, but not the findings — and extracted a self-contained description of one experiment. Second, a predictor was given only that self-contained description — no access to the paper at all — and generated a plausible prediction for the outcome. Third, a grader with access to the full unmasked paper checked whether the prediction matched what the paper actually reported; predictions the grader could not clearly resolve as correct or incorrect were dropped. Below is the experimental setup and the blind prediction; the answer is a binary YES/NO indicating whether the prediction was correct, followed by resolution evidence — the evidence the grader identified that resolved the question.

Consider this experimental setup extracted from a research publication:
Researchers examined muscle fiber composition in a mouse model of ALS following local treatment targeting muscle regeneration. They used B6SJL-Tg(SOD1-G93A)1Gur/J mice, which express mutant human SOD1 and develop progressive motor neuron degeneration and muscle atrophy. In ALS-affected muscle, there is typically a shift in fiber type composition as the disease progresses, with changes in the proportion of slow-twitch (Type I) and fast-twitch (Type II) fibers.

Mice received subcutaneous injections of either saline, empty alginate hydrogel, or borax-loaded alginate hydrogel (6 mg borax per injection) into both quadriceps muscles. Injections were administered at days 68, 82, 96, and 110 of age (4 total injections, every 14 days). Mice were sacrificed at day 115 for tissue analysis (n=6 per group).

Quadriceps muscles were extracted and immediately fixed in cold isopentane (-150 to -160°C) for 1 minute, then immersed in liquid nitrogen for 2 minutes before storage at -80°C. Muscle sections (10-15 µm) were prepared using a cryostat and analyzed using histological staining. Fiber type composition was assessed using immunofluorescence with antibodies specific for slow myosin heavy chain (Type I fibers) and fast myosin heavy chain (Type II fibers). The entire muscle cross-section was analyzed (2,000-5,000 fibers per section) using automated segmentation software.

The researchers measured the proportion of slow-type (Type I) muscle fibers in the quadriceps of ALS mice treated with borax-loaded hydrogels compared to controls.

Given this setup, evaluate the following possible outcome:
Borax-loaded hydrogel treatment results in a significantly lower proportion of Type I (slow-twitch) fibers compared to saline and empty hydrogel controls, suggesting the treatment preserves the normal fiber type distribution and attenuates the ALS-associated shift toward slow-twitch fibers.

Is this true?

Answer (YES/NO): YES